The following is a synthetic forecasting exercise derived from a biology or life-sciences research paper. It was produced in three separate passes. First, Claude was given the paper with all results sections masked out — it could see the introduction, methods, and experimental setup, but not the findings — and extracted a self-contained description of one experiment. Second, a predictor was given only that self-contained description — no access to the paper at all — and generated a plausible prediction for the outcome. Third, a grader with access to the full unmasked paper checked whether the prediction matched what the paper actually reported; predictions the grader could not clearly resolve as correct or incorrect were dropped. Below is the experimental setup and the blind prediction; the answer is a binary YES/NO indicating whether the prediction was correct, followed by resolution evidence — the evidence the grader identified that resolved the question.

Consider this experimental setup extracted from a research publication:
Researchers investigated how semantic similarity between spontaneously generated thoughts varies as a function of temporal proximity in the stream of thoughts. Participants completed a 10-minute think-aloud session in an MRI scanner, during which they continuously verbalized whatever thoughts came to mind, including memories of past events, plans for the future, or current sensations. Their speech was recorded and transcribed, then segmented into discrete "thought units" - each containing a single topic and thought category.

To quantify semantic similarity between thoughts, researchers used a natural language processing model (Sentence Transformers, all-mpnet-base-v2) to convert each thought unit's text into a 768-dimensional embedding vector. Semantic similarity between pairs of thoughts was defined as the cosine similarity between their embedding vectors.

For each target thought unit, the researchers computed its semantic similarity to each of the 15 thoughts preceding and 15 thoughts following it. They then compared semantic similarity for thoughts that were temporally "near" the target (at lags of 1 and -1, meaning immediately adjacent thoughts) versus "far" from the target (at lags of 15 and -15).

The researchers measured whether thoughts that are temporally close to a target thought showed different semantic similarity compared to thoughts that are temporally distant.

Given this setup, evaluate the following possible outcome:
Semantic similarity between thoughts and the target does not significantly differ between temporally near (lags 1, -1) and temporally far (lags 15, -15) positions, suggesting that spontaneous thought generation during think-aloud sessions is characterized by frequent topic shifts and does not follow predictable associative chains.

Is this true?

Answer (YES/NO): NO